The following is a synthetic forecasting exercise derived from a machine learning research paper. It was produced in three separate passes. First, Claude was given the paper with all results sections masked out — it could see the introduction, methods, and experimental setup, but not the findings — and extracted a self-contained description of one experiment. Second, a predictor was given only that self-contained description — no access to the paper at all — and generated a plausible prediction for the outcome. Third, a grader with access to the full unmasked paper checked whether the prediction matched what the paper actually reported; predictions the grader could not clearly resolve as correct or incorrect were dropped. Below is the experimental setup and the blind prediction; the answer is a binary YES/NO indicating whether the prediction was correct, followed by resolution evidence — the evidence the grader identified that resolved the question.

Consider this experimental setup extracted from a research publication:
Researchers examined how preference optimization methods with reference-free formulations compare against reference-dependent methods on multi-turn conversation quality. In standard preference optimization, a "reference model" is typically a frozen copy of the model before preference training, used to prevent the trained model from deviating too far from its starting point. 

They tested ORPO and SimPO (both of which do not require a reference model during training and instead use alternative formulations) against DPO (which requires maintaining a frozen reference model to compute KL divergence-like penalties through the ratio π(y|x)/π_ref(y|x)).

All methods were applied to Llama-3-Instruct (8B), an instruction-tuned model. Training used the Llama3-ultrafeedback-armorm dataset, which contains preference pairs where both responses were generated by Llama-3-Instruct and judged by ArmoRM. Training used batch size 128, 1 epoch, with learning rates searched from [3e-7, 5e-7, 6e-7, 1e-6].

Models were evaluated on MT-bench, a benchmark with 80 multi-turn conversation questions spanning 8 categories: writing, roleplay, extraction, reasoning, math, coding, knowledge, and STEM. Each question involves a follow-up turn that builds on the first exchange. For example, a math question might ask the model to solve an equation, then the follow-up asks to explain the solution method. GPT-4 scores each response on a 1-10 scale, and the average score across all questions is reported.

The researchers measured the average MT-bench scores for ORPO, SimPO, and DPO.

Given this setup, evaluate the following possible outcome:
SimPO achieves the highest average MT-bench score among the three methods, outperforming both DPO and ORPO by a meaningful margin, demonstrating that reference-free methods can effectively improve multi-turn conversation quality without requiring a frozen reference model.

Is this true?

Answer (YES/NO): NO